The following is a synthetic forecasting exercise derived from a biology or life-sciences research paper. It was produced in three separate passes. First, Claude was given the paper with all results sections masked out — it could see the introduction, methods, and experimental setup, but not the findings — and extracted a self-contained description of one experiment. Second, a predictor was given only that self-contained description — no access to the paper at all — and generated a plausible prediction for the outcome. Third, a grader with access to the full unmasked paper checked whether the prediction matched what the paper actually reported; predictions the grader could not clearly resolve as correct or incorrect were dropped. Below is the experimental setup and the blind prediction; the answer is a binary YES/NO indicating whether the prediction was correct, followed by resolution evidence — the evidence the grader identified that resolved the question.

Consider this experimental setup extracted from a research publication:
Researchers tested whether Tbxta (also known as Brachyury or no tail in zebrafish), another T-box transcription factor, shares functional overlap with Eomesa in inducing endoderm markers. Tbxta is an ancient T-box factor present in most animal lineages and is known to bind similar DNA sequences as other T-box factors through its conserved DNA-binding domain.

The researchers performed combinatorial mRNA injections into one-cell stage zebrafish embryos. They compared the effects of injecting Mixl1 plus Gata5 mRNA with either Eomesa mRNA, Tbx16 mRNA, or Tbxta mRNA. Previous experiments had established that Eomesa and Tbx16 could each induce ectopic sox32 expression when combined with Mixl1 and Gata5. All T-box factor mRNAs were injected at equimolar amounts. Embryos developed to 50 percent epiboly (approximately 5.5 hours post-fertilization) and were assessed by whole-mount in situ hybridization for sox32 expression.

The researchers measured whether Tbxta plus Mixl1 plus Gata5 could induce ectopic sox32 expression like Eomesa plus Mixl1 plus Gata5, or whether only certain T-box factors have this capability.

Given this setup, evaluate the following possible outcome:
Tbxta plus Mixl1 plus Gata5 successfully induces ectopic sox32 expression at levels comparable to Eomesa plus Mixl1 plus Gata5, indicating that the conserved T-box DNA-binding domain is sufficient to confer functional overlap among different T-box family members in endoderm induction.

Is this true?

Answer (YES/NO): NO